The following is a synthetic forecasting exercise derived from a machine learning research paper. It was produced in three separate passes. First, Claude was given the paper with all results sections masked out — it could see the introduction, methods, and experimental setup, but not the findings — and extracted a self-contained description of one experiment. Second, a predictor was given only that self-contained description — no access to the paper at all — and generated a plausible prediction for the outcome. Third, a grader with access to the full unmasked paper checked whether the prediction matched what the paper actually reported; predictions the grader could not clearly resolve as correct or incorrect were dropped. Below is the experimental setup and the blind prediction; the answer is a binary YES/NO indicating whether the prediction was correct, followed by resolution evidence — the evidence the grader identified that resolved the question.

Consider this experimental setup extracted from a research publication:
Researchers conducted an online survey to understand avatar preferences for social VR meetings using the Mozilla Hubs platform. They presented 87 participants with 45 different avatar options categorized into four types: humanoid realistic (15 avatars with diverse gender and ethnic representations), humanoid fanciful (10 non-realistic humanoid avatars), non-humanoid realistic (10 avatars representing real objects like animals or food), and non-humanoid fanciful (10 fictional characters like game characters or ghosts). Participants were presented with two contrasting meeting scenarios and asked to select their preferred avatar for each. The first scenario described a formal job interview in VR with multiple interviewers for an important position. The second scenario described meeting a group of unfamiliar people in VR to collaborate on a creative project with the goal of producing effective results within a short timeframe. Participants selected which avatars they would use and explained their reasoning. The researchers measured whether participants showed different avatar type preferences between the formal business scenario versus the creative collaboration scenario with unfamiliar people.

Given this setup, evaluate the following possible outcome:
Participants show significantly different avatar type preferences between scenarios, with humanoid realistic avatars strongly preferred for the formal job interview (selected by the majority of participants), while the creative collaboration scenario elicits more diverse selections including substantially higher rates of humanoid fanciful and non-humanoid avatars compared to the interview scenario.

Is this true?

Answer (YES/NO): NO